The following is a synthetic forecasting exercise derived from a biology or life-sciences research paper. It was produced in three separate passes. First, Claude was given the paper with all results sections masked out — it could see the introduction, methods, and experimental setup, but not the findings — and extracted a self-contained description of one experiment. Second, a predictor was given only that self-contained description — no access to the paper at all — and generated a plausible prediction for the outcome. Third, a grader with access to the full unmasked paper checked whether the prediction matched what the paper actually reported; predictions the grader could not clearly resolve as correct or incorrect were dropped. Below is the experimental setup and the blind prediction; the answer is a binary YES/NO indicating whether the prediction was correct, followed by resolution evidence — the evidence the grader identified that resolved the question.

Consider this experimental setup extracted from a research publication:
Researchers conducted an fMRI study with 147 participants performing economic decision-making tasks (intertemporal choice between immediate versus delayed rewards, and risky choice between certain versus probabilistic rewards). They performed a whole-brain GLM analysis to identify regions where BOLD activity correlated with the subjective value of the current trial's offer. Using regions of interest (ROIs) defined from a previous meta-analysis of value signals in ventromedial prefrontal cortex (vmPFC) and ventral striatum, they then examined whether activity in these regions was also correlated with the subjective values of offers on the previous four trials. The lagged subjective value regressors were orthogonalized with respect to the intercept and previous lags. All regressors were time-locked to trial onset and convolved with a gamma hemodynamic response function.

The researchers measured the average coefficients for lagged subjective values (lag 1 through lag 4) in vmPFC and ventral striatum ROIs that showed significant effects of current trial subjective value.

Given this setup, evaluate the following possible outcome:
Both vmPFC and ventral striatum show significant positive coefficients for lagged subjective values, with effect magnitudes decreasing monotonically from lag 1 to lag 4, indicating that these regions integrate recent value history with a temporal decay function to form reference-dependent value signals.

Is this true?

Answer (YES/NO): NO